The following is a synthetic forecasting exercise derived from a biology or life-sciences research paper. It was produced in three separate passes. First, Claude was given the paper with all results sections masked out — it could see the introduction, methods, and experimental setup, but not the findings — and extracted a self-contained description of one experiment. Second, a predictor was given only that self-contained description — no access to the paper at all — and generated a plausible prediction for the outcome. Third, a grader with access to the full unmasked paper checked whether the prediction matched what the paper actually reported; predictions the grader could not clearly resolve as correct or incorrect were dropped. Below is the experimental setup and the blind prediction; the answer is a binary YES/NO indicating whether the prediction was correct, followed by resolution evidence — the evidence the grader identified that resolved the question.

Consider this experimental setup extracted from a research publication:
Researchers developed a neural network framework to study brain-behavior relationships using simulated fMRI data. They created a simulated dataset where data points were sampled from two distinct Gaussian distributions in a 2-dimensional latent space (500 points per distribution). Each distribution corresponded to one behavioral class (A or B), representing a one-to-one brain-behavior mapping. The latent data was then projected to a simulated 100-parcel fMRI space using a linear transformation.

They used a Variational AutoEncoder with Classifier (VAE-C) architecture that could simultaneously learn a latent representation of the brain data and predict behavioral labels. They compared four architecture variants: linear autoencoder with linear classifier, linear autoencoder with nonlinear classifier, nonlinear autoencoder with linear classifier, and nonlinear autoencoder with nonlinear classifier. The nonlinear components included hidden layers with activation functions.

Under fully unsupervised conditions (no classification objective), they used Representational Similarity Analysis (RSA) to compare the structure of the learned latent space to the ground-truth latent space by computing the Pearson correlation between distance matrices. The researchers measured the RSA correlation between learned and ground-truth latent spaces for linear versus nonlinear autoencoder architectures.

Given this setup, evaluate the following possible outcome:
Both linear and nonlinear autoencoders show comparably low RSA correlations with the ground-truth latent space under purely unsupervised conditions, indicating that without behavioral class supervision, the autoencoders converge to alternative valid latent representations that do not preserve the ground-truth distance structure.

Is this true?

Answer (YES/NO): NO